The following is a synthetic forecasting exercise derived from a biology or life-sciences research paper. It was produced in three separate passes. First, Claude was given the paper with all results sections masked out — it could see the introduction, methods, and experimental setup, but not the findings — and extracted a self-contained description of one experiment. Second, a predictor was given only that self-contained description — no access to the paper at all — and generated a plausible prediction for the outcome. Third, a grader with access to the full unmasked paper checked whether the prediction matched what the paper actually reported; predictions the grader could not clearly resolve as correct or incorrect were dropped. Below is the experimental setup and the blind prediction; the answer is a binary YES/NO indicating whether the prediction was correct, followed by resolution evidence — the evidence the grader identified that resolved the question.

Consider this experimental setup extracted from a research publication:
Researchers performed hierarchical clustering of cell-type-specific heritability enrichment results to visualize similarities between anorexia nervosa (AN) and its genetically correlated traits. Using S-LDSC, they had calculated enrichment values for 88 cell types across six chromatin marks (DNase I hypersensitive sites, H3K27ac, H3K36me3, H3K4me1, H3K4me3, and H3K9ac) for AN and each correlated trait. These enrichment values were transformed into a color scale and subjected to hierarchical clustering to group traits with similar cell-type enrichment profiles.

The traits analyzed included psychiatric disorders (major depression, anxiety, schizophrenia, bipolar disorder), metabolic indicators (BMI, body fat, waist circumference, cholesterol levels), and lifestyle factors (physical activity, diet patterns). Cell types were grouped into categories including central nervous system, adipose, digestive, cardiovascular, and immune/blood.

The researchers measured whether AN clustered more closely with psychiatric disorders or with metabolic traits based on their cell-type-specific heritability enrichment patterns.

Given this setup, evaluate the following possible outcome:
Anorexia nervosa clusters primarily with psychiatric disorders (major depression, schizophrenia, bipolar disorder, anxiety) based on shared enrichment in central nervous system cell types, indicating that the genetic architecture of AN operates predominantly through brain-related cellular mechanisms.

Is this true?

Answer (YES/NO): NO